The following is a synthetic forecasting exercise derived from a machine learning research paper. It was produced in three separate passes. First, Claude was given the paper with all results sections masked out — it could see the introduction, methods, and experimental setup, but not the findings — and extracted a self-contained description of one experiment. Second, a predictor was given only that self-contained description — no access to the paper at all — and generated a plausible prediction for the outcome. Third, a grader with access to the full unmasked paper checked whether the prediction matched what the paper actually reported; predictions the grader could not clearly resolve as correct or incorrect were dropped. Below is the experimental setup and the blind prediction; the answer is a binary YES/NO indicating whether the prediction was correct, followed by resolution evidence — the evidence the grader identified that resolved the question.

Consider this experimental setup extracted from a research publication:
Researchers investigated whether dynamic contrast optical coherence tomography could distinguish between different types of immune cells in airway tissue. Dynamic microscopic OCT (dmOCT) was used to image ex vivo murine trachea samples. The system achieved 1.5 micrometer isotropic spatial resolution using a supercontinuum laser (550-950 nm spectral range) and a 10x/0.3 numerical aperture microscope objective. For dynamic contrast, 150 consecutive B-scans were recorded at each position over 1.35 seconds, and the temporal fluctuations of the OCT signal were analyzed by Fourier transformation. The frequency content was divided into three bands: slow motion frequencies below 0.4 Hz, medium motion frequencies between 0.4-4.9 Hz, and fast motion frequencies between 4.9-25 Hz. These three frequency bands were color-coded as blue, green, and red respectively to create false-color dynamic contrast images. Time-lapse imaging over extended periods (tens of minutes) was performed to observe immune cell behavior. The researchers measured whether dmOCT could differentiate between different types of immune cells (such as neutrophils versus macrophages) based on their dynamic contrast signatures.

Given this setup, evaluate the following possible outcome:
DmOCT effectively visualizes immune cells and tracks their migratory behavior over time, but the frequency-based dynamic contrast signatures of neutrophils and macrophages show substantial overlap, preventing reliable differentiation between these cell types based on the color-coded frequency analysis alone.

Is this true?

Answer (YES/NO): YES